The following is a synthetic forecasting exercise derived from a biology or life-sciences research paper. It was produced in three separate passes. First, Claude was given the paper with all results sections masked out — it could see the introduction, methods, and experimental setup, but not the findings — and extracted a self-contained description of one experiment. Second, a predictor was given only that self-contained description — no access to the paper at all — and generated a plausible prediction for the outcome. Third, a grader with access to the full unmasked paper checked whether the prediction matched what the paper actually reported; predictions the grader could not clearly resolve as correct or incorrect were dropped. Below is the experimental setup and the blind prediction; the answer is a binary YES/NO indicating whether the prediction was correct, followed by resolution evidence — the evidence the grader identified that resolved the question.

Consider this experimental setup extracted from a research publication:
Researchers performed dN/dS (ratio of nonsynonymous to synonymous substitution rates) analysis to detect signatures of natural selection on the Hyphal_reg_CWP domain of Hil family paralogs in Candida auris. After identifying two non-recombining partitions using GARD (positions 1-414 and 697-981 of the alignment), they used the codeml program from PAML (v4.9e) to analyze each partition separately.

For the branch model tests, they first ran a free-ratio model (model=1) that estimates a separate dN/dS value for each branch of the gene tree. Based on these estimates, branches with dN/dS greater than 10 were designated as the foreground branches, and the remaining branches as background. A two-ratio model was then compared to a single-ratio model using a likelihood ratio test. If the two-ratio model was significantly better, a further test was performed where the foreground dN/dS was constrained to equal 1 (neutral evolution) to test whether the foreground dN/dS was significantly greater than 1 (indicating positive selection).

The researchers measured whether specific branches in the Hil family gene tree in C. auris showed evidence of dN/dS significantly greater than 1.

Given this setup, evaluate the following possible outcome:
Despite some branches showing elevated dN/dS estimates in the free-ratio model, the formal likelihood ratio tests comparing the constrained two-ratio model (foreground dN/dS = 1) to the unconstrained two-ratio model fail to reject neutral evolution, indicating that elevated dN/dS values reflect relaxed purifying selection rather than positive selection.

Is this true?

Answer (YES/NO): NO